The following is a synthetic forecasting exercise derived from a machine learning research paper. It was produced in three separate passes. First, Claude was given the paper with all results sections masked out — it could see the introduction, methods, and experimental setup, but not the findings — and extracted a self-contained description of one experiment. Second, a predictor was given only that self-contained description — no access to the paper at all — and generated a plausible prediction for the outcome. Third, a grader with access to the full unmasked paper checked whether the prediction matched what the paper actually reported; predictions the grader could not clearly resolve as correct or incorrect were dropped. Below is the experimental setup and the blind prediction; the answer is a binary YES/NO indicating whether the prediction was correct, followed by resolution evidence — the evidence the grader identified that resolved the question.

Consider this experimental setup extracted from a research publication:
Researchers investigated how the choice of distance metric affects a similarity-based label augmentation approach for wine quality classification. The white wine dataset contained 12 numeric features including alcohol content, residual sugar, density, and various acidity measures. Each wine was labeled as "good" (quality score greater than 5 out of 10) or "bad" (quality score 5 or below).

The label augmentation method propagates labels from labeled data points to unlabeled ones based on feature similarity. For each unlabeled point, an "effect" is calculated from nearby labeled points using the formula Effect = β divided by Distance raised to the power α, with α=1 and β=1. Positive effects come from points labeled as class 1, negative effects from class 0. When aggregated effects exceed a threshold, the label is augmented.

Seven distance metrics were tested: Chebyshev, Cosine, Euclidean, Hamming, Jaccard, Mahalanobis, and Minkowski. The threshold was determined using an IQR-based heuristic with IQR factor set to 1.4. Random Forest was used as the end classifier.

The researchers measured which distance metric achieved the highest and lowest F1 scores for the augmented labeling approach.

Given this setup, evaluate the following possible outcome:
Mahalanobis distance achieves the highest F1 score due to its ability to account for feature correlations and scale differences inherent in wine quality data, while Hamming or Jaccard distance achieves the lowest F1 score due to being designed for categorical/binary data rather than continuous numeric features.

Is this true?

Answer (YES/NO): NO